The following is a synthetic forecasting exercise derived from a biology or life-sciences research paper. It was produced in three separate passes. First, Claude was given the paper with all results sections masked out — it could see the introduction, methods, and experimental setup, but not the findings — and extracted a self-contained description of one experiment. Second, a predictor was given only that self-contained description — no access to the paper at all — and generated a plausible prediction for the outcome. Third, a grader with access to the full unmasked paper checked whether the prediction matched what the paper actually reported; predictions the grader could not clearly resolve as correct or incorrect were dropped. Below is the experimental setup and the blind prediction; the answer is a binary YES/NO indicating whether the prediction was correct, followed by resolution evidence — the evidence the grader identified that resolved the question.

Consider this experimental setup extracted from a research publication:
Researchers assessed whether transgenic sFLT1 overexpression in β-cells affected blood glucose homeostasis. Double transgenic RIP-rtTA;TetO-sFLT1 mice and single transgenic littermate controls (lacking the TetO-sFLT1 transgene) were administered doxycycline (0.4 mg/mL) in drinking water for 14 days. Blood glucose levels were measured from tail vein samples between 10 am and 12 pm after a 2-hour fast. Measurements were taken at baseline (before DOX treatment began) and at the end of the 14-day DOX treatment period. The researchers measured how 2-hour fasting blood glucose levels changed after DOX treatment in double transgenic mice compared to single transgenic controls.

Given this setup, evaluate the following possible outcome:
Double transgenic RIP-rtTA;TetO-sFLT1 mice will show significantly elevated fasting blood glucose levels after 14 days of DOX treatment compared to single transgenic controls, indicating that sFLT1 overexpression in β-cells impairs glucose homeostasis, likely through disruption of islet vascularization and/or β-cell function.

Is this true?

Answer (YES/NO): YES